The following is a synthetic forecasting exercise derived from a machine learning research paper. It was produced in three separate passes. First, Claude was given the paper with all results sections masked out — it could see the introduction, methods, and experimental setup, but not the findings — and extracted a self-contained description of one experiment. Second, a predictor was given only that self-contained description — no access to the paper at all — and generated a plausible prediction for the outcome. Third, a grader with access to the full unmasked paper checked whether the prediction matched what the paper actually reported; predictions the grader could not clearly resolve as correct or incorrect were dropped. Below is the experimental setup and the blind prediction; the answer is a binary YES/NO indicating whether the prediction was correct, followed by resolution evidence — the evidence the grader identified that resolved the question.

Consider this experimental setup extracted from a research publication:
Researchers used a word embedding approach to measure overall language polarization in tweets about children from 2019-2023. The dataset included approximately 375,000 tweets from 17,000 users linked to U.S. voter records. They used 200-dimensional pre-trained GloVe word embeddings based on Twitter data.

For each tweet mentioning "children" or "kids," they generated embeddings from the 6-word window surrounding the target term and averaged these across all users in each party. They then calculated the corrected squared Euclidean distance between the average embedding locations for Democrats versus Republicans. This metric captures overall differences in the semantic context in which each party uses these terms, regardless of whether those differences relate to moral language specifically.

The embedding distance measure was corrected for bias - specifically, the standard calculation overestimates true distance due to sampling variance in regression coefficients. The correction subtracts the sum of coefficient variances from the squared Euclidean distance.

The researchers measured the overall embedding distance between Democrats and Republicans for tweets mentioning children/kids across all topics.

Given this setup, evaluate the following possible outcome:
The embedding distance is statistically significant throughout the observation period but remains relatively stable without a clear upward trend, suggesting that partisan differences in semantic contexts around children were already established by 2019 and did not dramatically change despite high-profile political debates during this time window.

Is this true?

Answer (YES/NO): NO